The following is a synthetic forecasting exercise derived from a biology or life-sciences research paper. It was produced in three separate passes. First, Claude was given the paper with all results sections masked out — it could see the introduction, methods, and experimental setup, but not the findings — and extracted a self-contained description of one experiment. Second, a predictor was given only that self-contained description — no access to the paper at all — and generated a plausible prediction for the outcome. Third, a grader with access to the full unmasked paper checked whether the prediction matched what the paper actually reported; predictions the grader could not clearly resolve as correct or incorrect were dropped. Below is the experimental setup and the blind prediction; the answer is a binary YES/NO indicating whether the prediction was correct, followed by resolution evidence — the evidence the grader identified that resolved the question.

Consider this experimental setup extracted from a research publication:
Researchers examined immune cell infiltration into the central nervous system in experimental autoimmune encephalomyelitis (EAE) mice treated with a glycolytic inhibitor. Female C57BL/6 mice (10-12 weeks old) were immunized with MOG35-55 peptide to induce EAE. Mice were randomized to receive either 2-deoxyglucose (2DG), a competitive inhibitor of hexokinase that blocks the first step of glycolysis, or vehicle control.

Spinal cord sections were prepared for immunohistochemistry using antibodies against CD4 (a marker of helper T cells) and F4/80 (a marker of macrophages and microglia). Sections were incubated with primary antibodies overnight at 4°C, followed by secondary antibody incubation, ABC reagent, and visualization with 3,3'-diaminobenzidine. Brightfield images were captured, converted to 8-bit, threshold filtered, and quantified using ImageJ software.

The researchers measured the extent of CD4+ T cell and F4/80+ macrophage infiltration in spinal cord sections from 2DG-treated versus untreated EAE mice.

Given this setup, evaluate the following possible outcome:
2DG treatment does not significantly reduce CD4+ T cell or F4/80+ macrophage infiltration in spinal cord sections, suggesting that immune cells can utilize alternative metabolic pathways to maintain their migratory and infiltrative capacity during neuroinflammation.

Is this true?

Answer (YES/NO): NO